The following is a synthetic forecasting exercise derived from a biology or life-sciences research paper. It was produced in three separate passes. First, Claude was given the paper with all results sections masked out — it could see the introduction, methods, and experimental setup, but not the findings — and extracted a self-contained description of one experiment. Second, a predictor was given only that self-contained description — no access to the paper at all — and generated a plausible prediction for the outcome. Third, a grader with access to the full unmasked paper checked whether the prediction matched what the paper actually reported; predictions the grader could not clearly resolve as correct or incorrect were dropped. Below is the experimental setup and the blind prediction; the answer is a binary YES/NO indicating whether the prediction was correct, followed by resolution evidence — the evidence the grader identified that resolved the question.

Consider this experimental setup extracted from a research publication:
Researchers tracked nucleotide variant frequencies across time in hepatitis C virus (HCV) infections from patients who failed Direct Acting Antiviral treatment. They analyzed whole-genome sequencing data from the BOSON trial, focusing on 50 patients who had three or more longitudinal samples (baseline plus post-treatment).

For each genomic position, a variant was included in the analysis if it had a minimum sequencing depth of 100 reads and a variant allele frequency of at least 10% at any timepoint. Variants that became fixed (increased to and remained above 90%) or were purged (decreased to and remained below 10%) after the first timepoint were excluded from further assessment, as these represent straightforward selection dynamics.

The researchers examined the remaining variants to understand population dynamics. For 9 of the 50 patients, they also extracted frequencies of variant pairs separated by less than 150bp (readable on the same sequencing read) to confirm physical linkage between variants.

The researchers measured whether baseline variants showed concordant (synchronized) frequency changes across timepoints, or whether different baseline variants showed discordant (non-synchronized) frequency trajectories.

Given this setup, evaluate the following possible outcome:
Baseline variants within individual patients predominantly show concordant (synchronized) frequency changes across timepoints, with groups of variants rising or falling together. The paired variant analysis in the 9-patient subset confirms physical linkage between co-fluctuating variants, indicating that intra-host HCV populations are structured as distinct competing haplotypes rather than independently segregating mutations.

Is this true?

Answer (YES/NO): YES